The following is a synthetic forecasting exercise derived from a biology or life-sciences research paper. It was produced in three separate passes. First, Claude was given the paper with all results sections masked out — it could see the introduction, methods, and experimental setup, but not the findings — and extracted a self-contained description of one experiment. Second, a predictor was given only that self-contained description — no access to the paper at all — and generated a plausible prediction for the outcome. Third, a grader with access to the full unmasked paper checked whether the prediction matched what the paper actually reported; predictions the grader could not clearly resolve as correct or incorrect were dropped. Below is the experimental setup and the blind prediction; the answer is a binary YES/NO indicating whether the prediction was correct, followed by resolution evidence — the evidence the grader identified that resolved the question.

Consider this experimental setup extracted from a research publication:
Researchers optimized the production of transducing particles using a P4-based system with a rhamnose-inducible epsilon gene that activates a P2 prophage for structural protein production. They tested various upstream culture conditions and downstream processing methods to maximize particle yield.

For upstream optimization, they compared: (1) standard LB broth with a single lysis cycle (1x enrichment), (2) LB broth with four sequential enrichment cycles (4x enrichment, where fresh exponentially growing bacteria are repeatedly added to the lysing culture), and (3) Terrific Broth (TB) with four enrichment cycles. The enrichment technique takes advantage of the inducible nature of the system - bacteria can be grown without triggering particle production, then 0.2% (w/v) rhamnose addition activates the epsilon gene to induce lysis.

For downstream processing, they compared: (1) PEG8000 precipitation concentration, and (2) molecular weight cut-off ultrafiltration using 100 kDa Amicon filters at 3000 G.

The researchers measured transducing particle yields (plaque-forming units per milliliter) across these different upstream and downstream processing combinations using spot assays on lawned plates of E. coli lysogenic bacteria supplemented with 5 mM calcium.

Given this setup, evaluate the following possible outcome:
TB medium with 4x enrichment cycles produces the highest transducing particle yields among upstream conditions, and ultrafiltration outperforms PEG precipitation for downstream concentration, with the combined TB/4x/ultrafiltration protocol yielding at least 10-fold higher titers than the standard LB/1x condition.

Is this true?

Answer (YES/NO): YES